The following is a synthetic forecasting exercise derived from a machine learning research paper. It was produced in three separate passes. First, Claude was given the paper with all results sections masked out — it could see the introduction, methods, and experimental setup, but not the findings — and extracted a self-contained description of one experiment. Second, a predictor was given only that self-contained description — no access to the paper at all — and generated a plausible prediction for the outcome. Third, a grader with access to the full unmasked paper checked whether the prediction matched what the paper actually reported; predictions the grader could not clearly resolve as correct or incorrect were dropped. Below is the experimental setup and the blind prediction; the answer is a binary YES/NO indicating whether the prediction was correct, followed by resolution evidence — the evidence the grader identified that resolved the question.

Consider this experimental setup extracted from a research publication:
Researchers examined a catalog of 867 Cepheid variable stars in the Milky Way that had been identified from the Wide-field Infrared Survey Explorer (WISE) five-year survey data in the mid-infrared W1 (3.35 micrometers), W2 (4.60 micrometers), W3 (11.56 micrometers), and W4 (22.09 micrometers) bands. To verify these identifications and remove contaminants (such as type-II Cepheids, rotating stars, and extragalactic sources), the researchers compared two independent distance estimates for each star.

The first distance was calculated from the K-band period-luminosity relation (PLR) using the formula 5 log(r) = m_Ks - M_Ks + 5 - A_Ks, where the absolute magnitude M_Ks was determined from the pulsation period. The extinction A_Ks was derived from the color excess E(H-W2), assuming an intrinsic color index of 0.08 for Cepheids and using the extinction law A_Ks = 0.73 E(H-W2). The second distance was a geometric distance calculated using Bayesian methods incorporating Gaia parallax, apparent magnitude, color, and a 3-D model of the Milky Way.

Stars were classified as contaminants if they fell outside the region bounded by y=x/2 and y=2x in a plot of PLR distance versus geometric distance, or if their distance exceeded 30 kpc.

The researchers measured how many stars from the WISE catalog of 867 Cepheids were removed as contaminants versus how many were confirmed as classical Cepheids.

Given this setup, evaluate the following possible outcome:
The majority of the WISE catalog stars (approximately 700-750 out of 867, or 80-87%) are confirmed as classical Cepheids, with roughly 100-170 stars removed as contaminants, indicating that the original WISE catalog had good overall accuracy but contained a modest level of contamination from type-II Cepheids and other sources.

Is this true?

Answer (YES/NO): NO